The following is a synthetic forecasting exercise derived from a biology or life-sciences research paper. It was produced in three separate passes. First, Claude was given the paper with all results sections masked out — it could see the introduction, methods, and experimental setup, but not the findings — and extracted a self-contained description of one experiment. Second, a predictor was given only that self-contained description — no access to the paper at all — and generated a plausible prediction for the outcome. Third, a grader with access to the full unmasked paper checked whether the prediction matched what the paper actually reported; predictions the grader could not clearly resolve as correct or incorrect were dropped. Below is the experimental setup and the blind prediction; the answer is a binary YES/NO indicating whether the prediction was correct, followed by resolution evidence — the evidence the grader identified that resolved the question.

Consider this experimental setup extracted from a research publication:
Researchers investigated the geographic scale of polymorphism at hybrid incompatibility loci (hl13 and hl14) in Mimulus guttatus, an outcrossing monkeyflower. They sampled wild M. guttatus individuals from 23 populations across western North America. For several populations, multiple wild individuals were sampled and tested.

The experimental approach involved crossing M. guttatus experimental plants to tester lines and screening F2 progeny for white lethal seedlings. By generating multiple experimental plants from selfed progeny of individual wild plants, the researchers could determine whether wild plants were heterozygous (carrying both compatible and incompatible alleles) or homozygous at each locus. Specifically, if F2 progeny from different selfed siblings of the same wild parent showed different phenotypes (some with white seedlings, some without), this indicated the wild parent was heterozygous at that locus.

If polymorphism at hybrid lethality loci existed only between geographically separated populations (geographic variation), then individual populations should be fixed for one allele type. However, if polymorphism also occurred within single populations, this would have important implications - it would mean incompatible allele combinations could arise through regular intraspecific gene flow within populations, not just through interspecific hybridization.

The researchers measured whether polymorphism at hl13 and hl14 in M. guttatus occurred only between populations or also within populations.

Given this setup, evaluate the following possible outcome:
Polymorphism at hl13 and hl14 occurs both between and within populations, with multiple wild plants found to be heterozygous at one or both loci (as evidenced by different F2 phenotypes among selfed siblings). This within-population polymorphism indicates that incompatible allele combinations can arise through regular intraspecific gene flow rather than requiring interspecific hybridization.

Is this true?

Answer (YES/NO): YES